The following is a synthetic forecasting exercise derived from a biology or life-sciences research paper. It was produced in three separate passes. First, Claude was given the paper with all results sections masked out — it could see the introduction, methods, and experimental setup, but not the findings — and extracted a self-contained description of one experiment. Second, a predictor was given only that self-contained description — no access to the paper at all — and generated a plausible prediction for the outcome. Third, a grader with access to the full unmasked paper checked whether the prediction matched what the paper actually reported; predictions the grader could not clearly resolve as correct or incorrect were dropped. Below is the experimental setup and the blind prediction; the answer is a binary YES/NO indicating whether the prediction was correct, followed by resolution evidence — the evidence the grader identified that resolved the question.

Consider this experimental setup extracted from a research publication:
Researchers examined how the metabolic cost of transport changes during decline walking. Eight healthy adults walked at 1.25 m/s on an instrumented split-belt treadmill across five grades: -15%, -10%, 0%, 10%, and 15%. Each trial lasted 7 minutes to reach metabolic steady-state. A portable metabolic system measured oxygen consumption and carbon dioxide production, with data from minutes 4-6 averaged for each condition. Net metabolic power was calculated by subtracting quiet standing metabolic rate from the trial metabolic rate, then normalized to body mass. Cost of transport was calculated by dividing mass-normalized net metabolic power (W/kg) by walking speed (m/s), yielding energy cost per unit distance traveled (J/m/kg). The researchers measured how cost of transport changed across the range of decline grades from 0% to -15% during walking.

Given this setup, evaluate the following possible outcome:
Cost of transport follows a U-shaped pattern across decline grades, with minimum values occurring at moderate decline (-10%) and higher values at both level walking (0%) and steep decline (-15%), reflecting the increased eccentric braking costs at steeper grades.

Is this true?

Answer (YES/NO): YES